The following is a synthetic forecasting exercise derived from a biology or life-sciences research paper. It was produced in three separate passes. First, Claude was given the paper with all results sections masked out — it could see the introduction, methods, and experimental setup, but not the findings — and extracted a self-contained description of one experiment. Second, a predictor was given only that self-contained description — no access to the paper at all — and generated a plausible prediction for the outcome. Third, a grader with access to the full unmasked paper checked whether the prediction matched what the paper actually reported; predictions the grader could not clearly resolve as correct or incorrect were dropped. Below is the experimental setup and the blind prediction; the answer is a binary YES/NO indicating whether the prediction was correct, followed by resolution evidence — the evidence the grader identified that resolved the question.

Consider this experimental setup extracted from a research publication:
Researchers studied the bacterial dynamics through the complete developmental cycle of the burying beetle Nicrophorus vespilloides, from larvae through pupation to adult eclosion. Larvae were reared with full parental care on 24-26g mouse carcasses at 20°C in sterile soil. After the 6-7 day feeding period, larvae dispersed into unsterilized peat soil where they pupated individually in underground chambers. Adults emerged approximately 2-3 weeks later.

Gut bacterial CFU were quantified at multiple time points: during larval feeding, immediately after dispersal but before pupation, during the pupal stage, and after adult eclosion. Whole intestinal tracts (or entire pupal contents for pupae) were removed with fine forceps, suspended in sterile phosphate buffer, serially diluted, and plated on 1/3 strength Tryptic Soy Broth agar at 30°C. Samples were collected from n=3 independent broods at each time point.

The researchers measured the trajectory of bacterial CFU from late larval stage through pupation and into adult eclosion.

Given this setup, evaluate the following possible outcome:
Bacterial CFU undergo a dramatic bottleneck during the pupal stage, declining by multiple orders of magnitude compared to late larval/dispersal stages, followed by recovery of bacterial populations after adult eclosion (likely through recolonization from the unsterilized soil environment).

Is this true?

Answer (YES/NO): NO